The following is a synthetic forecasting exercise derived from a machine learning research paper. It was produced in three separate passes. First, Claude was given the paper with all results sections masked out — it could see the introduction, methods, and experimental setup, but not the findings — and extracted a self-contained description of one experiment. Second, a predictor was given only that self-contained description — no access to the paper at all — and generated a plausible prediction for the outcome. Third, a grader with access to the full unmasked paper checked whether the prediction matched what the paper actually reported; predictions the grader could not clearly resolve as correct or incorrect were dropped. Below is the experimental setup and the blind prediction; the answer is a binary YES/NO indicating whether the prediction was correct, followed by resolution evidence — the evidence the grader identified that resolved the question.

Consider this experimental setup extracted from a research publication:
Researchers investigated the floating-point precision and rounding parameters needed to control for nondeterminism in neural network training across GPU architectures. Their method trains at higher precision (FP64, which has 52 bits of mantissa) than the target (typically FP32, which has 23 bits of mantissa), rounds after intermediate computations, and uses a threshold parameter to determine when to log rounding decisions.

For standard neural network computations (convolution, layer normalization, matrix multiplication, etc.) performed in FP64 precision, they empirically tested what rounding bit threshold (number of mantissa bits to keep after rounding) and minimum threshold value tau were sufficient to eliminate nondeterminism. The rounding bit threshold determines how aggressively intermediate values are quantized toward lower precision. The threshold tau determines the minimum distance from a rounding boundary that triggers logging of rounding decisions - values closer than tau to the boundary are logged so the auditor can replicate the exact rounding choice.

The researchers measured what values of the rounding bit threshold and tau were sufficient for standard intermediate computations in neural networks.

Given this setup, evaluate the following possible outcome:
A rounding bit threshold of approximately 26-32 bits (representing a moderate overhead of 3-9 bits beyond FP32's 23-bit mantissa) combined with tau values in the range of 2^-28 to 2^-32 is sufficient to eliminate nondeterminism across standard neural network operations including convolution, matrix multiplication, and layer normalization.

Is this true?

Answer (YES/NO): NO